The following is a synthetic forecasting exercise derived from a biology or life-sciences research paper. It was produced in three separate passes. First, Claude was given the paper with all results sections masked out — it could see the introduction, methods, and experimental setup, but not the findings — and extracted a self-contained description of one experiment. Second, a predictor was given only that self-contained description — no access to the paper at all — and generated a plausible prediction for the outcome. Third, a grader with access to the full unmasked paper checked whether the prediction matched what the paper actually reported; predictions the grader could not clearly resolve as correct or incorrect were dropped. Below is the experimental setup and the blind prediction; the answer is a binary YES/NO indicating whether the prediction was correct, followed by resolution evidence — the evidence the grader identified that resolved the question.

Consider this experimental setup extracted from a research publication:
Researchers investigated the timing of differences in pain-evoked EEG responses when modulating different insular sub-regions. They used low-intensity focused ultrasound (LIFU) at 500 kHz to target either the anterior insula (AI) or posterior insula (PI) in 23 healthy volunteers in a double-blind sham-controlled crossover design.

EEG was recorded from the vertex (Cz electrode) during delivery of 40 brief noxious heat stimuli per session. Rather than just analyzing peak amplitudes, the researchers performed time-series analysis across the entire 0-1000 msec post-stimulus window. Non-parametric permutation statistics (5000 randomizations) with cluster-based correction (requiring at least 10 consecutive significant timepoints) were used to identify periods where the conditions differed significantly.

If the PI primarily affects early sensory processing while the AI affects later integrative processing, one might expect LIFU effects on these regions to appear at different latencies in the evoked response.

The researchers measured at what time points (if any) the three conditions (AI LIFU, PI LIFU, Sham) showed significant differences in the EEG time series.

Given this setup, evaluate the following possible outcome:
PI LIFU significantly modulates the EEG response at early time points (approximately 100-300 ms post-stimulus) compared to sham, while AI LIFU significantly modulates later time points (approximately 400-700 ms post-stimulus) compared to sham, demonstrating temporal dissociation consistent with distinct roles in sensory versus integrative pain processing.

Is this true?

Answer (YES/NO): YES